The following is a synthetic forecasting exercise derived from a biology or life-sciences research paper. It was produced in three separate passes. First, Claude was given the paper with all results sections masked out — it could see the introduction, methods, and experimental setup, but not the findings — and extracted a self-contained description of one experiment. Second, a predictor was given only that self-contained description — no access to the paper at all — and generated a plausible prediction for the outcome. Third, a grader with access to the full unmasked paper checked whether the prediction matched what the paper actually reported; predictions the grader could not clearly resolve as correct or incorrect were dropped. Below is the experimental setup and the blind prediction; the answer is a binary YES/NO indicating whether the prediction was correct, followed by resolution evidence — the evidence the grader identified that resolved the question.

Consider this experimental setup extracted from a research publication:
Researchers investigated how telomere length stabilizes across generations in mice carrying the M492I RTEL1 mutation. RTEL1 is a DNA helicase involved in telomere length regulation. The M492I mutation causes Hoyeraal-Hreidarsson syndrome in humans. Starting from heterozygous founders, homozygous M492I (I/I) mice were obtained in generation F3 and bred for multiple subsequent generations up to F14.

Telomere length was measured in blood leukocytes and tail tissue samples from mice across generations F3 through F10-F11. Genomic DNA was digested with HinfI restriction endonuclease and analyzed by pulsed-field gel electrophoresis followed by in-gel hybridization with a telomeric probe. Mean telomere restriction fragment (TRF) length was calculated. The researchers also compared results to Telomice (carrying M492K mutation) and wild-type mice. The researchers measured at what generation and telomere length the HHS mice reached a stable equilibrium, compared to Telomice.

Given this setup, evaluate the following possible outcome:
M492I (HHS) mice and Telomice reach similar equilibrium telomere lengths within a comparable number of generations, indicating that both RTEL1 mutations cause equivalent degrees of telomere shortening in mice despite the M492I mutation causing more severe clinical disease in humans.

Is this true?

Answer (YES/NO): NO